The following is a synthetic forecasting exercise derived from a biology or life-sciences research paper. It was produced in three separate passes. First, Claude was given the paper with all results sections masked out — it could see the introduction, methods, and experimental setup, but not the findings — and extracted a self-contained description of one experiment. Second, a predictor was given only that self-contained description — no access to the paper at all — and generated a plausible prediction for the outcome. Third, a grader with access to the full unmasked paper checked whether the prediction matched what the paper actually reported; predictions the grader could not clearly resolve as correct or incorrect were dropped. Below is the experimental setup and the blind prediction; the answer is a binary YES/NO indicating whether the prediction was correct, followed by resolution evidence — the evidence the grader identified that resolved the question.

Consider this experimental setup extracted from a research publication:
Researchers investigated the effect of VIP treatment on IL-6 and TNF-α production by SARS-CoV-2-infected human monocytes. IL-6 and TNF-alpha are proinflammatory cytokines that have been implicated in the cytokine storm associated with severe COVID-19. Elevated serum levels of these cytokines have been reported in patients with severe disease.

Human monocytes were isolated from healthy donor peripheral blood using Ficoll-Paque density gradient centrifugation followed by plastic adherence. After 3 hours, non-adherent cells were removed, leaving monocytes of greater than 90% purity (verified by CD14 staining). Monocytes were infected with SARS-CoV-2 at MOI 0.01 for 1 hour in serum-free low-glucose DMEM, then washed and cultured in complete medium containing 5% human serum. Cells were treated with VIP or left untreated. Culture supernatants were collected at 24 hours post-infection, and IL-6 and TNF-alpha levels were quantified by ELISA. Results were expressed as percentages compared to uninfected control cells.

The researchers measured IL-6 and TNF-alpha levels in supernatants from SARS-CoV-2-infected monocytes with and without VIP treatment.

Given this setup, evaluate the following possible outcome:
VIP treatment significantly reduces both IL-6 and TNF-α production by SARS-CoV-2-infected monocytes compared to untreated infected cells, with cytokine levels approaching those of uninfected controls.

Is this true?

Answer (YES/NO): NO